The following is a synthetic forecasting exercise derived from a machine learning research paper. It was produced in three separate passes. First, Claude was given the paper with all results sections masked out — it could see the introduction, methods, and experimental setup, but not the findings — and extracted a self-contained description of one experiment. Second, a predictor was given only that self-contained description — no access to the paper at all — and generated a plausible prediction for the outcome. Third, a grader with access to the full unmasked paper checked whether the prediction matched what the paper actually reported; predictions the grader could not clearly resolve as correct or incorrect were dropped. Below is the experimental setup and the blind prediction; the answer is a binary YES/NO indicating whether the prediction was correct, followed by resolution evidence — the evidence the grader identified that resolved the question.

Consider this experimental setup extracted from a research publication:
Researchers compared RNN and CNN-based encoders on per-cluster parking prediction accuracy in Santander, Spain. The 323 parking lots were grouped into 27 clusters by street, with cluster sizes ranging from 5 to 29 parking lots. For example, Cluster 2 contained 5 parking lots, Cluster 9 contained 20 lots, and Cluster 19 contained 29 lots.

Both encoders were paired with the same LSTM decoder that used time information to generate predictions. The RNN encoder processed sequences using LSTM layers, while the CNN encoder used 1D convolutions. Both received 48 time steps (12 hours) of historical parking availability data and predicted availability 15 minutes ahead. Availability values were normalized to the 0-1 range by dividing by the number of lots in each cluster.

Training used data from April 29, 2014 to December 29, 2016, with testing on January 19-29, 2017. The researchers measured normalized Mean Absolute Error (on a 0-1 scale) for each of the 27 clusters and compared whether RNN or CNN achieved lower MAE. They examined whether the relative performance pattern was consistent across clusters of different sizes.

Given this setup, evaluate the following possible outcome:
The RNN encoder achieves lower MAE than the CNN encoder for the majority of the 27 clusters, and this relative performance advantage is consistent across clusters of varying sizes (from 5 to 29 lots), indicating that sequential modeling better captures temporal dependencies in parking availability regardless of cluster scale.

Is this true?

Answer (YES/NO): NO